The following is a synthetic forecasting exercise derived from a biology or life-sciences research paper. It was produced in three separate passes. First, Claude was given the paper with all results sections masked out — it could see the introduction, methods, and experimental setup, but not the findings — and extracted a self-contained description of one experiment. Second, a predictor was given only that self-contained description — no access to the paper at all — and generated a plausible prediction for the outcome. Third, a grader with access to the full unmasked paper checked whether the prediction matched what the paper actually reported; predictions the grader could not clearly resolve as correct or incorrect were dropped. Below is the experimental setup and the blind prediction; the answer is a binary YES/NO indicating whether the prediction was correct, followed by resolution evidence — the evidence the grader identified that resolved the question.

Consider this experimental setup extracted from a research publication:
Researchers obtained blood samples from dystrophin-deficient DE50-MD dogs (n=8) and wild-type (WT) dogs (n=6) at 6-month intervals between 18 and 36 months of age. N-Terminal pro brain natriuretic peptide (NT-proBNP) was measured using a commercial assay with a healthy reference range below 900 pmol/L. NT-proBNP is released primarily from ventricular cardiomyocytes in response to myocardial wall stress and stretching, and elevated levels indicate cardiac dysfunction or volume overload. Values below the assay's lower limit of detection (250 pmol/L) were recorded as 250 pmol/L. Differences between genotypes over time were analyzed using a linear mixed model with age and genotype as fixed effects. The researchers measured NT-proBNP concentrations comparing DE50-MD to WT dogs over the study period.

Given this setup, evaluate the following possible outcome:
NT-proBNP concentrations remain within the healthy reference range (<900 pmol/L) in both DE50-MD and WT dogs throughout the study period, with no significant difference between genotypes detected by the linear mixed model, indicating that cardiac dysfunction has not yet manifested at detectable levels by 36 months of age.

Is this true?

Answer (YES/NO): NO